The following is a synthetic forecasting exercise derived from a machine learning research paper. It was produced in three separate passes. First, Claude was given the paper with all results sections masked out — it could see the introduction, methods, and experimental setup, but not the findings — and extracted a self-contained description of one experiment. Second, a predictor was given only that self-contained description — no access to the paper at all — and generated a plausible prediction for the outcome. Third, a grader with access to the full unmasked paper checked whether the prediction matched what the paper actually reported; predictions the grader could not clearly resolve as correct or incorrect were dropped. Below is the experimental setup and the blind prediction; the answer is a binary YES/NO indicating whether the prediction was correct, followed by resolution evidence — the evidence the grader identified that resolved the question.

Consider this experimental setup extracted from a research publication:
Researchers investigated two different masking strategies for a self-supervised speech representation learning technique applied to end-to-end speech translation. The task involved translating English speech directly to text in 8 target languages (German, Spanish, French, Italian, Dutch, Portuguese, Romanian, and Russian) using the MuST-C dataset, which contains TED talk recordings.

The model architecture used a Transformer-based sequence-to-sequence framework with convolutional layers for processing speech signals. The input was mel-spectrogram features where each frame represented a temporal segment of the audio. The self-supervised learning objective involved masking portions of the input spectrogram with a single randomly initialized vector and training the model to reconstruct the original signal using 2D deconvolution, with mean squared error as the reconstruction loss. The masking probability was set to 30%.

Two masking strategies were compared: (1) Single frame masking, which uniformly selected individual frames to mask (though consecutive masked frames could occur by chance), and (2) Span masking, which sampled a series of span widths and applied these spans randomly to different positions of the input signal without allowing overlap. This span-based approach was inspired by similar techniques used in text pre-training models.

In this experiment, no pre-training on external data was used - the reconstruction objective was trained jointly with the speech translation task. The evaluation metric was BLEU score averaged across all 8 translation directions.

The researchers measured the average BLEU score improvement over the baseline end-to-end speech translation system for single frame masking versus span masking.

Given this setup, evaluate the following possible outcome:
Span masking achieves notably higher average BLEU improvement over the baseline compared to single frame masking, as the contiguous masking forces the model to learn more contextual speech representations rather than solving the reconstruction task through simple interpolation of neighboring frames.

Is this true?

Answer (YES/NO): YES